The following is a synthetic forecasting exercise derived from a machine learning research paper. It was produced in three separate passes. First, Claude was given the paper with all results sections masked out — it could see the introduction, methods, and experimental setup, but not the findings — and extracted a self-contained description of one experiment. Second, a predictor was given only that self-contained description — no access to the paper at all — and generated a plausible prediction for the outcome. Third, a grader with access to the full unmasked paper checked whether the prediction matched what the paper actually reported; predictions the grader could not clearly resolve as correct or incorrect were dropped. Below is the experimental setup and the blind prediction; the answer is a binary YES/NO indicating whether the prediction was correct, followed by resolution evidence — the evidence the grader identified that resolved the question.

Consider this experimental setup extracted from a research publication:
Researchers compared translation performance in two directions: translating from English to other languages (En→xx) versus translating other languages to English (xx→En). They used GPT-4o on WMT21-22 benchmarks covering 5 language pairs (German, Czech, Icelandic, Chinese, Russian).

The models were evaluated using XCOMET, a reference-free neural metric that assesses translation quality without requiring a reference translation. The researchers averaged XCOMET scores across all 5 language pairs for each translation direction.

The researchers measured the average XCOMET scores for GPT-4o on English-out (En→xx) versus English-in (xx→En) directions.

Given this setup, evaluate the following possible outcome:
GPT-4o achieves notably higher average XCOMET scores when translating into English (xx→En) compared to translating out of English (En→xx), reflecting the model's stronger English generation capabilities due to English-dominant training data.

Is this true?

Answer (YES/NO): NO